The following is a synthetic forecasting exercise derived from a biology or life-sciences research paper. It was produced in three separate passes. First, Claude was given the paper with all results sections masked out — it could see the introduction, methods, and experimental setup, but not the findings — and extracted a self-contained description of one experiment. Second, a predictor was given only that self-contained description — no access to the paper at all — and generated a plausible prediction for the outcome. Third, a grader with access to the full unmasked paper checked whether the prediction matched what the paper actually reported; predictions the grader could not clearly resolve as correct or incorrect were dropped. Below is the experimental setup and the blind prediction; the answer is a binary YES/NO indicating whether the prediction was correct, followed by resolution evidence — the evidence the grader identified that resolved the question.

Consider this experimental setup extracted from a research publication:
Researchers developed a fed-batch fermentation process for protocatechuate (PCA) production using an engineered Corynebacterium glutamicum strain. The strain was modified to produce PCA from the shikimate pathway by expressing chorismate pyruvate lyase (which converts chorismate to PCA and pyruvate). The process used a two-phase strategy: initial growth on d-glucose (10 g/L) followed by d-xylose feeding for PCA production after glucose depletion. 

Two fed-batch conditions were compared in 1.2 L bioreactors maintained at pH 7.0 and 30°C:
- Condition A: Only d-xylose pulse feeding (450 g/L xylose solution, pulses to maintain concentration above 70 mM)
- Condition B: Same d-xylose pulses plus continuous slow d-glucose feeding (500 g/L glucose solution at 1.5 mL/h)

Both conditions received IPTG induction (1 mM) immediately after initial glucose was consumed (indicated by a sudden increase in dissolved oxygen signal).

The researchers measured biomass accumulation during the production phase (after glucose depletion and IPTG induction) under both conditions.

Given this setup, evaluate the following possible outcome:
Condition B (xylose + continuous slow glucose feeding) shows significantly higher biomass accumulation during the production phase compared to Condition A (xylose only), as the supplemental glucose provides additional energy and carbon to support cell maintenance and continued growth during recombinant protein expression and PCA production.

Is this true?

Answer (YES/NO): YES